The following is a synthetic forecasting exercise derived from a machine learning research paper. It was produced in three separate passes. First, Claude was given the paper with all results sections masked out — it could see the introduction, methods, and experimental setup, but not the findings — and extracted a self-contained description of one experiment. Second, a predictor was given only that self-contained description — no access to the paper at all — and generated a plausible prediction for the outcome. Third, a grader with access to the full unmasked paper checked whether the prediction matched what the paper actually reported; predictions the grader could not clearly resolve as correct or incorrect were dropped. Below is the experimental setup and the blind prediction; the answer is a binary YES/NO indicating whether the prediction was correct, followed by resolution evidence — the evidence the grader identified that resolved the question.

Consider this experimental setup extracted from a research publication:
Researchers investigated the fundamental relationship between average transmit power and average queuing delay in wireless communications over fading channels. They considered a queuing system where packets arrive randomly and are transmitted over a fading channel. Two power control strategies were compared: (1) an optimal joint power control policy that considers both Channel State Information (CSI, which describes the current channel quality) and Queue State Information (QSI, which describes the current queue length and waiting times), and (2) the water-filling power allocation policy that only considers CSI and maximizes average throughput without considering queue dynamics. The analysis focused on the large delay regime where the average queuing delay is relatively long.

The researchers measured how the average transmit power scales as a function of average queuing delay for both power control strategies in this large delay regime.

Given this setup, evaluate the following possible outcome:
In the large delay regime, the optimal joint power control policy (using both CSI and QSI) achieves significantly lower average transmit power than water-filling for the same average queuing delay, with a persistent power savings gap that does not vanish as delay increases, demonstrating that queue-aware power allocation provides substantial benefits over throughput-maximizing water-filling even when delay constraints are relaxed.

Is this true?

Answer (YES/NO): YES